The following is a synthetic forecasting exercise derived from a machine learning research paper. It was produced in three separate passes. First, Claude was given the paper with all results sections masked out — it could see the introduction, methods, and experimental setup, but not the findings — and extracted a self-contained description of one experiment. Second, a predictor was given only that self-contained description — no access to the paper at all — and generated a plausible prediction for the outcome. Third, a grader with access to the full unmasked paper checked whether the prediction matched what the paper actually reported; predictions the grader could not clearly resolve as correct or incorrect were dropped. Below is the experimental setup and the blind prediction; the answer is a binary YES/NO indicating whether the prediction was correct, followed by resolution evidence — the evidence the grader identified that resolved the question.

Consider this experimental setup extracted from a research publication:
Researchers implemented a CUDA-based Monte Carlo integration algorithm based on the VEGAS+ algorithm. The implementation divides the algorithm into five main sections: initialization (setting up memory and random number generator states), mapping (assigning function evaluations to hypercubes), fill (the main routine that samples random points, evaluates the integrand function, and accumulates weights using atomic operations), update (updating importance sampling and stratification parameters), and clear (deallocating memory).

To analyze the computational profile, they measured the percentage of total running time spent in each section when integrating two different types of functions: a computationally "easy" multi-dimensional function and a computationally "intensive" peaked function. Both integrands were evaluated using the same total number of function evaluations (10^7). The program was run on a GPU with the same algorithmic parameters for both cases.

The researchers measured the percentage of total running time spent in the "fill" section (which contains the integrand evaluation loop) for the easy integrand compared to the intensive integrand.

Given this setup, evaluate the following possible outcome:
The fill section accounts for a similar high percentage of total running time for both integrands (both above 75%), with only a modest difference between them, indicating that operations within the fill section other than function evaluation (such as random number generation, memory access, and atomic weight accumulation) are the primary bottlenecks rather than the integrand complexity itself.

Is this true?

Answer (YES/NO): NO